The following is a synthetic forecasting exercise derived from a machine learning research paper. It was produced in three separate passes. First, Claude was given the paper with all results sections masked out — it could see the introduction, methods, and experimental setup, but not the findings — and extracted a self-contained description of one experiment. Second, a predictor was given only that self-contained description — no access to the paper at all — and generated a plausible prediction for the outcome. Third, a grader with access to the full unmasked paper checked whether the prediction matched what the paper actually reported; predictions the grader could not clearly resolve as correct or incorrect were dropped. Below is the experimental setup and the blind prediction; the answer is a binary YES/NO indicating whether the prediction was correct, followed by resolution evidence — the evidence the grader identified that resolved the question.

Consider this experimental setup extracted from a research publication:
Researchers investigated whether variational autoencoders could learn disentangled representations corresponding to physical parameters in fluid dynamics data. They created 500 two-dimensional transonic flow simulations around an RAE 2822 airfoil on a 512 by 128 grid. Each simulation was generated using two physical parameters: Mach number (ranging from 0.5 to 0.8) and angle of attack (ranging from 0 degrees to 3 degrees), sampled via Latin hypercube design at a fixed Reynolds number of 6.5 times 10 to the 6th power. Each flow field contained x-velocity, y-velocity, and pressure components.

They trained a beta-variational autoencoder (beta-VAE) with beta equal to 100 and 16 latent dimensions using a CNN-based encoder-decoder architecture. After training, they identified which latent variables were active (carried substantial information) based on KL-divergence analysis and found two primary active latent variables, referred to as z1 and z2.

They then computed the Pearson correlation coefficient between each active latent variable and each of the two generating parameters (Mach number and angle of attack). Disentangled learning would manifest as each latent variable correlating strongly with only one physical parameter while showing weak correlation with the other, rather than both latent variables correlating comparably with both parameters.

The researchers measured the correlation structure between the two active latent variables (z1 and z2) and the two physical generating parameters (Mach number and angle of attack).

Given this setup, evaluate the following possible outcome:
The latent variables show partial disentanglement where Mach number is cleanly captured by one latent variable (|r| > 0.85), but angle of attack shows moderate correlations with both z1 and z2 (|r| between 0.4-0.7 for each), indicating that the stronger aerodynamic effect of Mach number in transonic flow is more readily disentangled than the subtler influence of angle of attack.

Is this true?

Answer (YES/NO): NO